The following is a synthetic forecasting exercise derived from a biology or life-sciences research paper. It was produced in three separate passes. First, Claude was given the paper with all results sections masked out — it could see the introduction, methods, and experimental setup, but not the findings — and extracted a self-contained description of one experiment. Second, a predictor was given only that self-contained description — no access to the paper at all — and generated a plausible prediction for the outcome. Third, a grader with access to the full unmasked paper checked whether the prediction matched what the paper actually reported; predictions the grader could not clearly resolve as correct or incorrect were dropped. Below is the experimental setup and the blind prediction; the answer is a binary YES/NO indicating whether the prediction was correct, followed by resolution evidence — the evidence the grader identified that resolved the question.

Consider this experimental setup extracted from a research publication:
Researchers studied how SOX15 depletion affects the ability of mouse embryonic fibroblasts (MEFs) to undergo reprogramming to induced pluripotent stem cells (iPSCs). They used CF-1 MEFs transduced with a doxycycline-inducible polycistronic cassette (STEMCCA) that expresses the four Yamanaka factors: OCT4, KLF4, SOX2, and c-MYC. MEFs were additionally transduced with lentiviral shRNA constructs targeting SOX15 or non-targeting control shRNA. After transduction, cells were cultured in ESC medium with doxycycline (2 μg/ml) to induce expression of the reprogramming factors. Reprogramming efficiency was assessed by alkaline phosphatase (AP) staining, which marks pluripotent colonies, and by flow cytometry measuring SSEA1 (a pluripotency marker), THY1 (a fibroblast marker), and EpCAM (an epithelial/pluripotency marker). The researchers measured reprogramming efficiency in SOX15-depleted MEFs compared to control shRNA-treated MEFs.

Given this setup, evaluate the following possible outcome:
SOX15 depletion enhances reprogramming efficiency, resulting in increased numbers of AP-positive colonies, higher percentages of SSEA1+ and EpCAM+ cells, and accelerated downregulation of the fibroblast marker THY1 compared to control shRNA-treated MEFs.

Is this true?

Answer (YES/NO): NO